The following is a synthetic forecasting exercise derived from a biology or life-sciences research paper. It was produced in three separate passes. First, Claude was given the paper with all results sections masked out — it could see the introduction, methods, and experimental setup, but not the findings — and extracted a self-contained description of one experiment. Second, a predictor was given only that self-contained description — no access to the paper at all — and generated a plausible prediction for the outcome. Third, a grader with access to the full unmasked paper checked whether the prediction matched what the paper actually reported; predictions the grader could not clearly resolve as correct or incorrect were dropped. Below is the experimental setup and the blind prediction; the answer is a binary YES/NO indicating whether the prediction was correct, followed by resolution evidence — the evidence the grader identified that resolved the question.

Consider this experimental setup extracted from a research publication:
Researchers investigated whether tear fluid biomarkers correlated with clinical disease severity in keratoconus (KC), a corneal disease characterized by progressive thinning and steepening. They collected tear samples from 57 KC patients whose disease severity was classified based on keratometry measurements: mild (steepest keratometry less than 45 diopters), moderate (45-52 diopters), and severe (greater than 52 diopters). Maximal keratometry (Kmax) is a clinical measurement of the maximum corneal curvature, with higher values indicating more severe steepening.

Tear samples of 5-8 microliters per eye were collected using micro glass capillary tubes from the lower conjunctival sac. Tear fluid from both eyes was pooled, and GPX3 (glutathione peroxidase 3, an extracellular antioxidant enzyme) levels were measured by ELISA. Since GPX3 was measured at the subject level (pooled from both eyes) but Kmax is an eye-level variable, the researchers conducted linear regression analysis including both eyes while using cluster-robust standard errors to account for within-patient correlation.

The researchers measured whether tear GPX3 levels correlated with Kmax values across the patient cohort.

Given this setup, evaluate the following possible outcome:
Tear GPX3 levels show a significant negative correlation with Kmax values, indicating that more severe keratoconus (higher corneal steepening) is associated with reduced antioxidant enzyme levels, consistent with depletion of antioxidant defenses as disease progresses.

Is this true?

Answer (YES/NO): NO